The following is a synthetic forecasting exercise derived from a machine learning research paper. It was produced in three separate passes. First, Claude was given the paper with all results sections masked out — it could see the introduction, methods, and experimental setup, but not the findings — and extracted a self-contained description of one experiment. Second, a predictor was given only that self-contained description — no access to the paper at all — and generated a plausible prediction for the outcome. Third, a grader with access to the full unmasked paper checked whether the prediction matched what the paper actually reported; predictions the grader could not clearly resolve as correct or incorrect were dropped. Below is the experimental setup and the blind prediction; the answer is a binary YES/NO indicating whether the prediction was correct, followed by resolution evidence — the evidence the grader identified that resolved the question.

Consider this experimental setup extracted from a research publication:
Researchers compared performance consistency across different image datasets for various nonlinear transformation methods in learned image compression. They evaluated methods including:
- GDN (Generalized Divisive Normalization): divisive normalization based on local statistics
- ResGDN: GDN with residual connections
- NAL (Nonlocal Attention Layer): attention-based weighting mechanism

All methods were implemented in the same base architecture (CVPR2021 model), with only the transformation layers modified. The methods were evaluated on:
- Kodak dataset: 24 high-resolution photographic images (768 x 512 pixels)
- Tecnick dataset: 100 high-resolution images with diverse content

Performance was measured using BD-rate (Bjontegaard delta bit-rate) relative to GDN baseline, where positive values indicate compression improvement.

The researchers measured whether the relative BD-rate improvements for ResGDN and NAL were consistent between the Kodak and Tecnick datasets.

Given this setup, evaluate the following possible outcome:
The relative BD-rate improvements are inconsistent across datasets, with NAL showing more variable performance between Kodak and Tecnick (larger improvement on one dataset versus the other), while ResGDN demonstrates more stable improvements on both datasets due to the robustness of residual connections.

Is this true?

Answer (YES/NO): NO